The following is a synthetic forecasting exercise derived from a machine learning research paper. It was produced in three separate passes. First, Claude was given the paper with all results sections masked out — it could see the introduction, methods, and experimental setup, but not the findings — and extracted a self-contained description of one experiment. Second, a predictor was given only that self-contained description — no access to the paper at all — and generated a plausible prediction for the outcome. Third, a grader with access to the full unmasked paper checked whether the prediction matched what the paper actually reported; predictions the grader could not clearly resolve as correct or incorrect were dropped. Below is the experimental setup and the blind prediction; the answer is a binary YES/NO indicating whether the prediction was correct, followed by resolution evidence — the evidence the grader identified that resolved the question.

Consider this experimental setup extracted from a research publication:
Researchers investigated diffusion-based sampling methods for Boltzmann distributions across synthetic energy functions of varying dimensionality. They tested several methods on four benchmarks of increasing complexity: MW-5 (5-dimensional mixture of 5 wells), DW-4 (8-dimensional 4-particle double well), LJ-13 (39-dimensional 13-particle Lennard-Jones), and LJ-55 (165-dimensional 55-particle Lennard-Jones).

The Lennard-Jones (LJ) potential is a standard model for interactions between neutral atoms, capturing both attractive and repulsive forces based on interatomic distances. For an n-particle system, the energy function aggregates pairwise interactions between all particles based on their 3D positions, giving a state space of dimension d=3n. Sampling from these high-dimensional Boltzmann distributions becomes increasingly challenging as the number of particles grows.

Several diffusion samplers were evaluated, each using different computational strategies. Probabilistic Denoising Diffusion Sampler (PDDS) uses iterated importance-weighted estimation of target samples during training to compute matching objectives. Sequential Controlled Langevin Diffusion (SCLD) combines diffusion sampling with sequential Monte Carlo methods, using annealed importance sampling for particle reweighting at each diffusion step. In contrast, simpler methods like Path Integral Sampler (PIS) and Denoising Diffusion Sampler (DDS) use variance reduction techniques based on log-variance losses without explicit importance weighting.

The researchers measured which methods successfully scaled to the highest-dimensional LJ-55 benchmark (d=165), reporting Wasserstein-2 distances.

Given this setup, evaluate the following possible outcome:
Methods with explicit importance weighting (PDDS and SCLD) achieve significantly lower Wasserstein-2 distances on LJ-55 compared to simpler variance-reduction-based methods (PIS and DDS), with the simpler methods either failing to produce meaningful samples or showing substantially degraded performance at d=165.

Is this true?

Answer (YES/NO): NO